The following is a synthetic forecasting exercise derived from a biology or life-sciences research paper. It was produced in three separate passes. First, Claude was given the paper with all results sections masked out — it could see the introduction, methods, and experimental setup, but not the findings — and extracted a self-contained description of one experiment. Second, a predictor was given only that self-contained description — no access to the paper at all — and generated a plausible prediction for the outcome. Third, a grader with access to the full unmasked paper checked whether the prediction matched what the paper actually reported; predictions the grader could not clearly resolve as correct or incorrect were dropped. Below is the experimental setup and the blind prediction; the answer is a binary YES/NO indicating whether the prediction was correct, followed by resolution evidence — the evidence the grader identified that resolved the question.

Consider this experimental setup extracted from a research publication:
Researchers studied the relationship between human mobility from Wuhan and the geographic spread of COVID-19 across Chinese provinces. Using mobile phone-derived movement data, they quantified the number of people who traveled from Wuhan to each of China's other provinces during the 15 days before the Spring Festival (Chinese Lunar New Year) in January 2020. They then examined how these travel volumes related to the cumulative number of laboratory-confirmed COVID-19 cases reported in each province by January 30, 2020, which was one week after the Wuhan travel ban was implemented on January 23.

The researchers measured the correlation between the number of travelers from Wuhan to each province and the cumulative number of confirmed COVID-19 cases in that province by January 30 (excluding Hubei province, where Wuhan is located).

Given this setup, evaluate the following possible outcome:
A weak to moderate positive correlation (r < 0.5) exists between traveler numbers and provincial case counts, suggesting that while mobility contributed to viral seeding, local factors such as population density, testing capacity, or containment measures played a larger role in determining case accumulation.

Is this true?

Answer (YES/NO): NO